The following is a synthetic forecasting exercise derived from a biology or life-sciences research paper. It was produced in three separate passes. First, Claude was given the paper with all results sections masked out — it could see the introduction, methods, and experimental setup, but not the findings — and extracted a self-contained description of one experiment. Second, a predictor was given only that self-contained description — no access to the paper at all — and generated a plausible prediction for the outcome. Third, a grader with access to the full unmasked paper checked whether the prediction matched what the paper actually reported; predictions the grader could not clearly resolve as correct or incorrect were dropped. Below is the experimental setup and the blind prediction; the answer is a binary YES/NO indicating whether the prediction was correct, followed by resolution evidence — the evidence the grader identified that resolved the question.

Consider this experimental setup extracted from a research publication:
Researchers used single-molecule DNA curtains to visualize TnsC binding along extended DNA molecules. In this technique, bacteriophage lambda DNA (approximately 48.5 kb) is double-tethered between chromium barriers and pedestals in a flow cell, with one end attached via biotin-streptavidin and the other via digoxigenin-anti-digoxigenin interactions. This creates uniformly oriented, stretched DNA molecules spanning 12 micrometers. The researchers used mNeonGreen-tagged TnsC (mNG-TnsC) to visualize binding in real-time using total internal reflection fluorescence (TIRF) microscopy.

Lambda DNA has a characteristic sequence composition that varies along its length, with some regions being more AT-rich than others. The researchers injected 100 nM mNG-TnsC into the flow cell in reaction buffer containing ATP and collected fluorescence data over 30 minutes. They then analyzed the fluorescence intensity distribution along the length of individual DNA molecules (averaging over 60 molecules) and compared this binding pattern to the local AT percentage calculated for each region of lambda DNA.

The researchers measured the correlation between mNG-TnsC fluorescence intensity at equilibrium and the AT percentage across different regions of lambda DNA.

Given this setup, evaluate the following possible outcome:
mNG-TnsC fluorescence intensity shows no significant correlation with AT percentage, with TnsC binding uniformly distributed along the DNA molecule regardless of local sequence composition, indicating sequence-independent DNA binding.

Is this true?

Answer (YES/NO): NO